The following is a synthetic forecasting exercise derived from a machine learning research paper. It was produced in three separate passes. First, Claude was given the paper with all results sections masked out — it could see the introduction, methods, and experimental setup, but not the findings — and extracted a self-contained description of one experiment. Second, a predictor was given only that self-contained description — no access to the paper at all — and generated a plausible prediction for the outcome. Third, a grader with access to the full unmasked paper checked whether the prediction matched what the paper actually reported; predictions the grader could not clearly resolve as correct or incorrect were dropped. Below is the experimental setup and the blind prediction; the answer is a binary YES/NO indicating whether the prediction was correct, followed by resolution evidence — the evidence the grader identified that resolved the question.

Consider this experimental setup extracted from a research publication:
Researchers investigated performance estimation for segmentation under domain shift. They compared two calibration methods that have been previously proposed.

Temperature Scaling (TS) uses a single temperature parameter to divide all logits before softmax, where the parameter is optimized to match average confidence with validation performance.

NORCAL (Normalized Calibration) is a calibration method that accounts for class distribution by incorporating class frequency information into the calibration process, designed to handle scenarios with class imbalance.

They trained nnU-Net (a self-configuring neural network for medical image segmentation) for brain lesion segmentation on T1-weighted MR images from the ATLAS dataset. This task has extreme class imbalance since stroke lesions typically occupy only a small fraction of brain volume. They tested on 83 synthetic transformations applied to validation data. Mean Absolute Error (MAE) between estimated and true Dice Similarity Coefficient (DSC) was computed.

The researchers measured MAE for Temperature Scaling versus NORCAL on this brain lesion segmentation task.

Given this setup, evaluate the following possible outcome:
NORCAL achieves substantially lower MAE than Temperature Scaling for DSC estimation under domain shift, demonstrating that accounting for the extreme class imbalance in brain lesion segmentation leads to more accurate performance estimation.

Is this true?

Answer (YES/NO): YES